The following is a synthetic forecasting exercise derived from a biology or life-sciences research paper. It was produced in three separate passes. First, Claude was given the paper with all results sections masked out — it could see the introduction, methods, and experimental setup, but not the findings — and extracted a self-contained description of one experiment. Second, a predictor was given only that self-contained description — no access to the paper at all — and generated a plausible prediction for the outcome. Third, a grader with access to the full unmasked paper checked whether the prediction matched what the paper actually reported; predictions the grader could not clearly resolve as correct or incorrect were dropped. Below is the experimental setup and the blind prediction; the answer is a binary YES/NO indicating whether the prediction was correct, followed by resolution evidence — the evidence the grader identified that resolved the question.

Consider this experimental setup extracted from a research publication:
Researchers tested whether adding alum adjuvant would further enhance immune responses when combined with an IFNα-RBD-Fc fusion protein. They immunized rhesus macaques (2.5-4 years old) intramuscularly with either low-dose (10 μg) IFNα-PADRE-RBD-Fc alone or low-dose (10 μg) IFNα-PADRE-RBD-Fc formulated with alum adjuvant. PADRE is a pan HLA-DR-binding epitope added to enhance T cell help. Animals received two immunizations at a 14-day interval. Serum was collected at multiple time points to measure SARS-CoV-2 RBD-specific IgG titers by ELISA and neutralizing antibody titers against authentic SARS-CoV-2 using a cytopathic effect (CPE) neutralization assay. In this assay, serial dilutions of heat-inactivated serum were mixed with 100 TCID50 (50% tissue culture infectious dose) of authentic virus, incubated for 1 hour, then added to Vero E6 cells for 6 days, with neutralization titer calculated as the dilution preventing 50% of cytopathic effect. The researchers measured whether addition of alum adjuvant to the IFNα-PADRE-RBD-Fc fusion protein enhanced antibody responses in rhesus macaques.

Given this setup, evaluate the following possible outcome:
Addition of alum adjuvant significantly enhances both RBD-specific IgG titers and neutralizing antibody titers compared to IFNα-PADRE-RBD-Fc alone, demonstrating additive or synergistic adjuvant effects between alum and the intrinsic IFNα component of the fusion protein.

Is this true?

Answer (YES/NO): NO